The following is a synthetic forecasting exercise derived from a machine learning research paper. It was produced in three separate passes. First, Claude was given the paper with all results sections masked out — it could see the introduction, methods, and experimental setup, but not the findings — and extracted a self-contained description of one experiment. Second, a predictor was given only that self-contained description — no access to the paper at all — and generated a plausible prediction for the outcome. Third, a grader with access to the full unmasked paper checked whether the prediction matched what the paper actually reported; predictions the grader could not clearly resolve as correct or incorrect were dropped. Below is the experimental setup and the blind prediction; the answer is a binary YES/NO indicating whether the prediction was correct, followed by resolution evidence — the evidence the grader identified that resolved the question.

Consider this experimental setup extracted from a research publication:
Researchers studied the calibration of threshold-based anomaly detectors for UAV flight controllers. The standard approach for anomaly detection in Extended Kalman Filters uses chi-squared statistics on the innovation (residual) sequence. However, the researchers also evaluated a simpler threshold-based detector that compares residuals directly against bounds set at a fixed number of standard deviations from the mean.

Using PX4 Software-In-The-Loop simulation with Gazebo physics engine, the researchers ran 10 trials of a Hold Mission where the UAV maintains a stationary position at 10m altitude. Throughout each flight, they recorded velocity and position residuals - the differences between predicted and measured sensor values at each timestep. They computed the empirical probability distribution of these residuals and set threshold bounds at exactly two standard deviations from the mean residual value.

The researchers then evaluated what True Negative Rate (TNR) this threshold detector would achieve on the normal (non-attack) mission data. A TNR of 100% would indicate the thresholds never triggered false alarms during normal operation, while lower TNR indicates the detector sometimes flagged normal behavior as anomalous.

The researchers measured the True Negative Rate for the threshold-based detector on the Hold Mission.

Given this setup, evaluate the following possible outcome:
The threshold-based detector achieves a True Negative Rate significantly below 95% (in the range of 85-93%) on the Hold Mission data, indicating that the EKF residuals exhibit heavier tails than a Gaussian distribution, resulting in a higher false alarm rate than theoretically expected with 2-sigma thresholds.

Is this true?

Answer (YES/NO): NO